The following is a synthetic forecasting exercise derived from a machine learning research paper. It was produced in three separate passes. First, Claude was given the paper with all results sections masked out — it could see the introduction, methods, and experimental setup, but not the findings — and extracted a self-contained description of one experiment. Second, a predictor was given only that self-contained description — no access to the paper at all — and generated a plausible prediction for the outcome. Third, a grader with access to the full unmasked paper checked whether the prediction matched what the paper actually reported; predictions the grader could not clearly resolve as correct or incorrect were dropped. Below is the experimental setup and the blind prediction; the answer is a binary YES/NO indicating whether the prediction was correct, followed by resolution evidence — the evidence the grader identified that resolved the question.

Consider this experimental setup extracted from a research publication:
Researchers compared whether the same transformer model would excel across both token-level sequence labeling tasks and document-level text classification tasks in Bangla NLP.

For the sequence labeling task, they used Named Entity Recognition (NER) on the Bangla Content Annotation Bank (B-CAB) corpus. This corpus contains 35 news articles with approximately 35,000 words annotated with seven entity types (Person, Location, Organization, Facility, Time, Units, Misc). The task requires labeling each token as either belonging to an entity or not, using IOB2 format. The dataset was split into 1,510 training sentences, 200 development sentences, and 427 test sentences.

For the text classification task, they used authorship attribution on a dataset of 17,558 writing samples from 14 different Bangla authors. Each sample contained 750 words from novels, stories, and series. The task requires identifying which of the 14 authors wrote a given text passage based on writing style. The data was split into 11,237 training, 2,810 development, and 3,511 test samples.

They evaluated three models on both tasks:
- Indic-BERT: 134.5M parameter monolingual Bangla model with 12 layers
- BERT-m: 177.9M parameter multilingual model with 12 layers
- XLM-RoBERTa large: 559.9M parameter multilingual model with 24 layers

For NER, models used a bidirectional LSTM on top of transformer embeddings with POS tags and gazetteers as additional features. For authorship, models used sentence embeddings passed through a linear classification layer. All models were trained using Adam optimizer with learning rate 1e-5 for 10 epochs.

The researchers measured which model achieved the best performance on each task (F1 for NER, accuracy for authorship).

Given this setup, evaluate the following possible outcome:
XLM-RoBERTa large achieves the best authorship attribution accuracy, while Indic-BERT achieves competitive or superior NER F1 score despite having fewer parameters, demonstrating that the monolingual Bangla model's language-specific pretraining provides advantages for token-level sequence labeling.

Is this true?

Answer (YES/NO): NO